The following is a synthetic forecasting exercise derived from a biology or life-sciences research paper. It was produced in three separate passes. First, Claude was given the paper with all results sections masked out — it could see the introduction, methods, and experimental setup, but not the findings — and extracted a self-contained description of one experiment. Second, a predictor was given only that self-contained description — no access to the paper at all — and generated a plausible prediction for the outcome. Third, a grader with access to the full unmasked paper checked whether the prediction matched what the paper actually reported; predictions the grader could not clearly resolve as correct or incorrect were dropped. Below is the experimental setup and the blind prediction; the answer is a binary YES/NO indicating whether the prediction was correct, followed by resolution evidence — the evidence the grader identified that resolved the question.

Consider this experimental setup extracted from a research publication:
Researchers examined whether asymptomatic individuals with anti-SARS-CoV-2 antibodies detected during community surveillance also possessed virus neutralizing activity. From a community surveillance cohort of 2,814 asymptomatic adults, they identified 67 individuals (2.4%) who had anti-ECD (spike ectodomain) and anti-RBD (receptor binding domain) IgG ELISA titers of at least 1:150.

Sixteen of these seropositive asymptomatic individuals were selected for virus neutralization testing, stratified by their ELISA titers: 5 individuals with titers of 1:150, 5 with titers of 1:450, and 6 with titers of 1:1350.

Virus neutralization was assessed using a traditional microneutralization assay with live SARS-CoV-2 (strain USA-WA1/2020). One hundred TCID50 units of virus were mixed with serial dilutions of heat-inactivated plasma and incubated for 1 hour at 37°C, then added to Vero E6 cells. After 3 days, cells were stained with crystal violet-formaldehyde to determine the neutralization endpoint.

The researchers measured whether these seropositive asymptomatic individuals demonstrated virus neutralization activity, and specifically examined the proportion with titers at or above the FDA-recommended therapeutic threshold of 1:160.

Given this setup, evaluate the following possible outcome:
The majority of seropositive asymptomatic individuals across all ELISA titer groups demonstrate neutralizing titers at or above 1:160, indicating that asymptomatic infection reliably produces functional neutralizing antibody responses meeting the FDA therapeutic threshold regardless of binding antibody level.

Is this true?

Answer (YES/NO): NO